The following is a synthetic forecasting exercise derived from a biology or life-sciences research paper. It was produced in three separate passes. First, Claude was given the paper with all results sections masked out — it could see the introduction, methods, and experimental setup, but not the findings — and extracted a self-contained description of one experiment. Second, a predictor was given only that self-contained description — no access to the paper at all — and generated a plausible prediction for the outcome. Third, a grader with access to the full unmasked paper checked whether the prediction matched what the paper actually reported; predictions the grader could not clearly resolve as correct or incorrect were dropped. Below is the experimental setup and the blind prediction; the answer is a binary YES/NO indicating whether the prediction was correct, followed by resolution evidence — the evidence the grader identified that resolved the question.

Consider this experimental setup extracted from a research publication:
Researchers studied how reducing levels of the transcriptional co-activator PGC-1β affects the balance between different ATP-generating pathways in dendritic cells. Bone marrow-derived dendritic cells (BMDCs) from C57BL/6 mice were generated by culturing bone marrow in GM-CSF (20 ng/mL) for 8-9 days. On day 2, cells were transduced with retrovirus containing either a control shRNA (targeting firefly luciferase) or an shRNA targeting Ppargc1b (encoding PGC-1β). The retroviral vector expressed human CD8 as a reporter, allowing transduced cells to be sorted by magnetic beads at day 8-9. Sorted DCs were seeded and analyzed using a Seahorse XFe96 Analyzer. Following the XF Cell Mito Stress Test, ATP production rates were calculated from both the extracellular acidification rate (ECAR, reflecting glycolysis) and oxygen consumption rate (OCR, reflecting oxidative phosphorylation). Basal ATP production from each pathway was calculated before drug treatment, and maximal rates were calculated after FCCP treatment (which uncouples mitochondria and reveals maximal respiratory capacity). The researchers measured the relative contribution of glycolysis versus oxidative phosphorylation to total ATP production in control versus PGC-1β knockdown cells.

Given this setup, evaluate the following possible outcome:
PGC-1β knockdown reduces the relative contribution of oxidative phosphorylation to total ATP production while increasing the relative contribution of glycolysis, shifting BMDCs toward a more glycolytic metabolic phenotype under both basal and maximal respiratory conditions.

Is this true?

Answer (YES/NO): NO